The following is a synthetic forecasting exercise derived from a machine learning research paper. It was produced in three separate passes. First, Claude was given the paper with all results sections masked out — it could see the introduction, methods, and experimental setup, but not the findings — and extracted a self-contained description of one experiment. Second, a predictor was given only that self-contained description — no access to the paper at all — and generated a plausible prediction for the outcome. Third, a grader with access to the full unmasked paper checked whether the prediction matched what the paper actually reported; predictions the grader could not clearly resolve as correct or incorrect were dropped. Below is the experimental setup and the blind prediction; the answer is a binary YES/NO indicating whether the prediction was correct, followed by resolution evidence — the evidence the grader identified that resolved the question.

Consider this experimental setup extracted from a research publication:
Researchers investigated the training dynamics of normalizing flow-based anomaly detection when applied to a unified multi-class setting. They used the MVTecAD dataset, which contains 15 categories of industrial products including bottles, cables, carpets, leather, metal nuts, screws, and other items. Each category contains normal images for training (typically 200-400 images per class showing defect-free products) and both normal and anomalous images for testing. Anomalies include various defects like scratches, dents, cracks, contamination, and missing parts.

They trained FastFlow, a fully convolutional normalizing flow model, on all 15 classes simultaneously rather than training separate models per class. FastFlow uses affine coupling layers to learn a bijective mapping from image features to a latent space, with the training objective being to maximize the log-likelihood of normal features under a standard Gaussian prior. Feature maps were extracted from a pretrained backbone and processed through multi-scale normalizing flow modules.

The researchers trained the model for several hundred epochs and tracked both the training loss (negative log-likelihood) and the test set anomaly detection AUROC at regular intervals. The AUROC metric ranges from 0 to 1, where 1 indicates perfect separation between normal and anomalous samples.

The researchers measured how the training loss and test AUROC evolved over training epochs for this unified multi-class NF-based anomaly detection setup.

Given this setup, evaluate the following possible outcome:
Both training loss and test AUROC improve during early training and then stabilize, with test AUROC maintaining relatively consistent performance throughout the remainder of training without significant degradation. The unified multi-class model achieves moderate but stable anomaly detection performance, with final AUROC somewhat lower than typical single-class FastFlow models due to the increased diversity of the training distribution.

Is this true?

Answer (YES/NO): NO